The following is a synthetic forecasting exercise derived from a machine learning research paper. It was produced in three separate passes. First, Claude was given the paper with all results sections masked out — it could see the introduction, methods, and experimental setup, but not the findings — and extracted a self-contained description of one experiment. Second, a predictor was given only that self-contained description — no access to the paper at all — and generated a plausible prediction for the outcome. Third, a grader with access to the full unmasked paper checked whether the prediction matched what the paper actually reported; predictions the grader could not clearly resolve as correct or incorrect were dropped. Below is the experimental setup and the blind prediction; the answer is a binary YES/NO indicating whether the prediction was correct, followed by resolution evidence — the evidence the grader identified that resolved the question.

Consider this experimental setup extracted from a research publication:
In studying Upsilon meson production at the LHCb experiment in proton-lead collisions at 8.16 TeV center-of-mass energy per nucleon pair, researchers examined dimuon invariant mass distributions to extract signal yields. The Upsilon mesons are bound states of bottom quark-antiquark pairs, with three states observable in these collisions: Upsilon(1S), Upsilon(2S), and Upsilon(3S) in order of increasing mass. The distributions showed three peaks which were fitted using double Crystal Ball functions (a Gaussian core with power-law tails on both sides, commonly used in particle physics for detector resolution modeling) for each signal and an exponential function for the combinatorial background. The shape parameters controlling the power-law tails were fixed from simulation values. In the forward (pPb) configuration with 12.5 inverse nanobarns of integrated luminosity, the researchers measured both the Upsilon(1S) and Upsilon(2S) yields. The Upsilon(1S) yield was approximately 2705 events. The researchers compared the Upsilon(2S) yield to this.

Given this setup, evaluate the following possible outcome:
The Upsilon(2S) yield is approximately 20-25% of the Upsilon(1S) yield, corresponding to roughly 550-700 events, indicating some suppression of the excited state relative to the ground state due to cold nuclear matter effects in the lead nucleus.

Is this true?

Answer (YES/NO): YES